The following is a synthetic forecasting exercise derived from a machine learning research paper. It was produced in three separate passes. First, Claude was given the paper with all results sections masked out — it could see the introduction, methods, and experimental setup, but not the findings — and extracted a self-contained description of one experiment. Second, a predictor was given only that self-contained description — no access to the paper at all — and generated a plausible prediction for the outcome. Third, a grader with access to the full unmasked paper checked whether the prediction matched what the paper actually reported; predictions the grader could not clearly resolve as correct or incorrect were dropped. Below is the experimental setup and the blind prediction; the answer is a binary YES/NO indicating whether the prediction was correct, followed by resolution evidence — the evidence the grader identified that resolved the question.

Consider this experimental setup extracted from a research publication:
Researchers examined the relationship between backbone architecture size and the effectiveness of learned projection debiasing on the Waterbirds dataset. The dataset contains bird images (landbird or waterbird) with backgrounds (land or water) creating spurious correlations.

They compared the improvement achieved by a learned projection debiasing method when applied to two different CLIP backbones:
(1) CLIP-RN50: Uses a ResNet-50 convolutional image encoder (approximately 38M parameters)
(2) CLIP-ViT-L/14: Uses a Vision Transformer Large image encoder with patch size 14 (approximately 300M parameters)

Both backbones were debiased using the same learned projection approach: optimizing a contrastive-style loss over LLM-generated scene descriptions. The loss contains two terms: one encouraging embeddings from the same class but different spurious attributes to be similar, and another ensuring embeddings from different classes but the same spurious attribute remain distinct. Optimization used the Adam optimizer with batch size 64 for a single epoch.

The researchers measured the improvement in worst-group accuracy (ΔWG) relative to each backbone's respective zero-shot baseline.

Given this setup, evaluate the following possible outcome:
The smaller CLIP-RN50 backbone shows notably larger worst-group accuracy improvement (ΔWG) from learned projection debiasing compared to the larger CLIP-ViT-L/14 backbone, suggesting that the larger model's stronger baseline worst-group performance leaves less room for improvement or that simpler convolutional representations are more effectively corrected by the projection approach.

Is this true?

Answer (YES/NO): NO